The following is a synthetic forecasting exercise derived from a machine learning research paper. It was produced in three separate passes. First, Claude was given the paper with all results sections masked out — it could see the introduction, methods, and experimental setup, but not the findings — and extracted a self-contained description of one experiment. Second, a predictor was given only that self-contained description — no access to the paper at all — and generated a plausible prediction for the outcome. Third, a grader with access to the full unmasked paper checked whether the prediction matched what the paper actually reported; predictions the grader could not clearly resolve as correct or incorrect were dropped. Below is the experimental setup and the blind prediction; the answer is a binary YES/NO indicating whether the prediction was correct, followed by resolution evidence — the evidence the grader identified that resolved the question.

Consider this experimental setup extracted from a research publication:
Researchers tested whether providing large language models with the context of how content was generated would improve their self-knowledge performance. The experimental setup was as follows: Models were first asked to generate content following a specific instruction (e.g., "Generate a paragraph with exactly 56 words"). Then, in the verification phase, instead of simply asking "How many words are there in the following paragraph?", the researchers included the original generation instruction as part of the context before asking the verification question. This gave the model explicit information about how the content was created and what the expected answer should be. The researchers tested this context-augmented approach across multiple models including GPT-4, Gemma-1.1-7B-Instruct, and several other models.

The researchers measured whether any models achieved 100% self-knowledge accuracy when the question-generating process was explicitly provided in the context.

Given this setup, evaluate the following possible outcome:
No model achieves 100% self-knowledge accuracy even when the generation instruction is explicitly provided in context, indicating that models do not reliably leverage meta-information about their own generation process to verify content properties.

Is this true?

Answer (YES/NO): NO